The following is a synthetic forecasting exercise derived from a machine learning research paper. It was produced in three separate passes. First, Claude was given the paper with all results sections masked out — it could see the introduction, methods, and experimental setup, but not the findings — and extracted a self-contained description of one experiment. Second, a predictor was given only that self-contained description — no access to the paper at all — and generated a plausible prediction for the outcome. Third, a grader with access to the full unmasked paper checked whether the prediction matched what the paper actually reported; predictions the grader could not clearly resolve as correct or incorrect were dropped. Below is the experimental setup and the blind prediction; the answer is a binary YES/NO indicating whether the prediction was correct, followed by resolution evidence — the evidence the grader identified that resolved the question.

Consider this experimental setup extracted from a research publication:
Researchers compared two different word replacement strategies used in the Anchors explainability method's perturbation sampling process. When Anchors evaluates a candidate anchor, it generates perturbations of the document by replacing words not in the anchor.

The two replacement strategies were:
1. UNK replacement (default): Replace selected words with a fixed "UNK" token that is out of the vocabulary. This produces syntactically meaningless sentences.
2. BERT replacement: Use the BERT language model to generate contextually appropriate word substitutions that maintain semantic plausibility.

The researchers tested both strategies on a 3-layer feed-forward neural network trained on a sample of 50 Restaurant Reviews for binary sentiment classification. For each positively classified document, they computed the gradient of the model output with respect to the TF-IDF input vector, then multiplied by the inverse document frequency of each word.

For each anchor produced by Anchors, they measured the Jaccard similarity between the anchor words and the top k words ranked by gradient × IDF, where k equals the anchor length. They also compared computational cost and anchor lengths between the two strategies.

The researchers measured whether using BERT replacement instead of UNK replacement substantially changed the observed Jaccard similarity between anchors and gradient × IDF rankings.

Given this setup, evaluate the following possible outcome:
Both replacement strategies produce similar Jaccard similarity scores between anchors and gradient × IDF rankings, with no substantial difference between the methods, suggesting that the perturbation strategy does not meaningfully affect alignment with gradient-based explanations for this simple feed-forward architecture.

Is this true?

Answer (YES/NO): YES